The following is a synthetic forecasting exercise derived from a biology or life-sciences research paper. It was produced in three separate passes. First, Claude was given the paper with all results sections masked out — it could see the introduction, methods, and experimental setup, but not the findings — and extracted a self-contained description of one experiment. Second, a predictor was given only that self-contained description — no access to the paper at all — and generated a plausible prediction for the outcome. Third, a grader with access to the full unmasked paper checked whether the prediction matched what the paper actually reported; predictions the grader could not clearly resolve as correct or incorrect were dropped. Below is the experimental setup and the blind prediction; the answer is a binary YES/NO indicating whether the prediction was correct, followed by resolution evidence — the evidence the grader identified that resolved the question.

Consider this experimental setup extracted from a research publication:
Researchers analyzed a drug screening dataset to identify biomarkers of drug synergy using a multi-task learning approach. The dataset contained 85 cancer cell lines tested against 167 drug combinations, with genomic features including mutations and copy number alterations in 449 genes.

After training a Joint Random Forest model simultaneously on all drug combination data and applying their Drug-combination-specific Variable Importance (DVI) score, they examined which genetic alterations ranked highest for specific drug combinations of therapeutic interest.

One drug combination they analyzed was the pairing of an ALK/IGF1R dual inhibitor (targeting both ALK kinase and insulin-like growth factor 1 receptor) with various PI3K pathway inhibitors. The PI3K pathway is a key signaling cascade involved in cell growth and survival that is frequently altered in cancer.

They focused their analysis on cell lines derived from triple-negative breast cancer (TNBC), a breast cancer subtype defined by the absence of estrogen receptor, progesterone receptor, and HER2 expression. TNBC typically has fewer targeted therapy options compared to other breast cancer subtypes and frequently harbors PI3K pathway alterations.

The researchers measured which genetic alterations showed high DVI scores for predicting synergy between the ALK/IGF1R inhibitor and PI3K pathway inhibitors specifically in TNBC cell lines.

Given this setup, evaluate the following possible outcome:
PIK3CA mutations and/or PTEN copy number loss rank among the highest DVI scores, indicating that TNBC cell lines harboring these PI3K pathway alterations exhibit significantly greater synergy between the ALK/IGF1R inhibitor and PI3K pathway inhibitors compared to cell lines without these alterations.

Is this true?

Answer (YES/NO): NO